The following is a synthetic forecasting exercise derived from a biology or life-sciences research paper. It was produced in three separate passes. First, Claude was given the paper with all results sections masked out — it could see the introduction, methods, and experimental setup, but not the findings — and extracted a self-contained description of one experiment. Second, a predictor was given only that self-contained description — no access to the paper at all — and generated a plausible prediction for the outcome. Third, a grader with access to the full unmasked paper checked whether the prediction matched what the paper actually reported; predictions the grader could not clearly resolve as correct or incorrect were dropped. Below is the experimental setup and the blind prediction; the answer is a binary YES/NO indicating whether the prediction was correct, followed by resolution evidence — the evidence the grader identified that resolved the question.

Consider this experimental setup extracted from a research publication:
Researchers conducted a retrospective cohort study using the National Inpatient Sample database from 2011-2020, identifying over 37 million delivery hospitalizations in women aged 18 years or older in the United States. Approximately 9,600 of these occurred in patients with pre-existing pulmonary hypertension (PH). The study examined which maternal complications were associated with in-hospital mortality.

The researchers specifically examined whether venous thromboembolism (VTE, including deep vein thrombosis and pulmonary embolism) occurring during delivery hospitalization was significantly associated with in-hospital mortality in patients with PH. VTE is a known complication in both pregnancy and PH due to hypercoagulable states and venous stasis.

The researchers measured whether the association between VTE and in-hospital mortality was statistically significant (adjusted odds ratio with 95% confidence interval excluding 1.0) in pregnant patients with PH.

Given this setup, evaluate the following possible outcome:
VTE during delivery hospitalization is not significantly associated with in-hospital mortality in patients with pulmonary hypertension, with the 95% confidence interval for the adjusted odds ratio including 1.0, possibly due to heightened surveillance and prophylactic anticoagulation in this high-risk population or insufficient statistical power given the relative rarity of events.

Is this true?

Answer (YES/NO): NO